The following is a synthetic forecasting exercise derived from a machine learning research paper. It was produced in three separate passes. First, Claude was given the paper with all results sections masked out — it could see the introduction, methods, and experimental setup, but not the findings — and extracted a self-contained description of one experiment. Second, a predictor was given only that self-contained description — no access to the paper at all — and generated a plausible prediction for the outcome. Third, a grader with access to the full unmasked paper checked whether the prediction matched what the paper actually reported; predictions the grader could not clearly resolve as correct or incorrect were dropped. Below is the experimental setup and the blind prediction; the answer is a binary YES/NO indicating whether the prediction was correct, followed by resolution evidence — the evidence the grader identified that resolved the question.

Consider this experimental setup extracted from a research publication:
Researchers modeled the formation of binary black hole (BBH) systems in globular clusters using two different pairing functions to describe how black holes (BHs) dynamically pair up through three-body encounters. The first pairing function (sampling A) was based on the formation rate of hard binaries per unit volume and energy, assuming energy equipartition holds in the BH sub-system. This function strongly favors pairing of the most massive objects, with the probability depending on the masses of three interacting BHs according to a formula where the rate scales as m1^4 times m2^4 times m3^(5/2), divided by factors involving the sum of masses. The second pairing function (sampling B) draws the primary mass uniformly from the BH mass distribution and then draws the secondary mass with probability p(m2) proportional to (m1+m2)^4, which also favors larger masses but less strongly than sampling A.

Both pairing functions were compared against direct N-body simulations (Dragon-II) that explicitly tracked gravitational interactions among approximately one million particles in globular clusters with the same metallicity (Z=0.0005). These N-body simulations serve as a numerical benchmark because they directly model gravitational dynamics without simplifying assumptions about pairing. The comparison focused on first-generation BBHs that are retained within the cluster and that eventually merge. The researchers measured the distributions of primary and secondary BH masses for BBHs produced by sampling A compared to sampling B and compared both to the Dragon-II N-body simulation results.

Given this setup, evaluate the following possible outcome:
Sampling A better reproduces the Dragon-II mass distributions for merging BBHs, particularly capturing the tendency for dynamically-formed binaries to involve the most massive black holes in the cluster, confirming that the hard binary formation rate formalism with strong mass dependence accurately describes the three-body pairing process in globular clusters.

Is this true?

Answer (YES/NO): NO